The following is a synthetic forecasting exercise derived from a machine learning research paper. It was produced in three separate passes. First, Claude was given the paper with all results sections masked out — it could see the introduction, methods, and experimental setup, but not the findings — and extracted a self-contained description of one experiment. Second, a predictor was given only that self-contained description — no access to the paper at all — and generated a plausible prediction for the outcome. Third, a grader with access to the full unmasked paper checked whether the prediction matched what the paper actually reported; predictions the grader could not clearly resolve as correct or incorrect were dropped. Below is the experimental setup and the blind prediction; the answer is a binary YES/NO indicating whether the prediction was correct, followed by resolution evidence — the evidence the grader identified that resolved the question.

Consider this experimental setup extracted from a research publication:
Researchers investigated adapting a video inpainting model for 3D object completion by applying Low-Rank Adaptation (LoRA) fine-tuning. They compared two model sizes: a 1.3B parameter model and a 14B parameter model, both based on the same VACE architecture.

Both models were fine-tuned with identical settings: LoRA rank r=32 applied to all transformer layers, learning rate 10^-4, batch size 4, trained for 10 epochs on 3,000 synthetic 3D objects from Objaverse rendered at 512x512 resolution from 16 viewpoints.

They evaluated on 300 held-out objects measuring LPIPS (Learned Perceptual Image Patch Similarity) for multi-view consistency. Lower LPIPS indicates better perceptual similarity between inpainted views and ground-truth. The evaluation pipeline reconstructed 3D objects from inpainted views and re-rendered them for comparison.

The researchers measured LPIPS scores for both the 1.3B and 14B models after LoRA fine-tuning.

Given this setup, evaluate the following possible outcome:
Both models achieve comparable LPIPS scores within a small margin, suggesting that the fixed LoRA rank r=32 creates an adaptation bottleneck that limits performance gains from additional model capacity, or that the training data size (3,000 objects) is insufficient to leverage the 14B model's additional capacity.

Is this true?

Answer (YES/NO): YES